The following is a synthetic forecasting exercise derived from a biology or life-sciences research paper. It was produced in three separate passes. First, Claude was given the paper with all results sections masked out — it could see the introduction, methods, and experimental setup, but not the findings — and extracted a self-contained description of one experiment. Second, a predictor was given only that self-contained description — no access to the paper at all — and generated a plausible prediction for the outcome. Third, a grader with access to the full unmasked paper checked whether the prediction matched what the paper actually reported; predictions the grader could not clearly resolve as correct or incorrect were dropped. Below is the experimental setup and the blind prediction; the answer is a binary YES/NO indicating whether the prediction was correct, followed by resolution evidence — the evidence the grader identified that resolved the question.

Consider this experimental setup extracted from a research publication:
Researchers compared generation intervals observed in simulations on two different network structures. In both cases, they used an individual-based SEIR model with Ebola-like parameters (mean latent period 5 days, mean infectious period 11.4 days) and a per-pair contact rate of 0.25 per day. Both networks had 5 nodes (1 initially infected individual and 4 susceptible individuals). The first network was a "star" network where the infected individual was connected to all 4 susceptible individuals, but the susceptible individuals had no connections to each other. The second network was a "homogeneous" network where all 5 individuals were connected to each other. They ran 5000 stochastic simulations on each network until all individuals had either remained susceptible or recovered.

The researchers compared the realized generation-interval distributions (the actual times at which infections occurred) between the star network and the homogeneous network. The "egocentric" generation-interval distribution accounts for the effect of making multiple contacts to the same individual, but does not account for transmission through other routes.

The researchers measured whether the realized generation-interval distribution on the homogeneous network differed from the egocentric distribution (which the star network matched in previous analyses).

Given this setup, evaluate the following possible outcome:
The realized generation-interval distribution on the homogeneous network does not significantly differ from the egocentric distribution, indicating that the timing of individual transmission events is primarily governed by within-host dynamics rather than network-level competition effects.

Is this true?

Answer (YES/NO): NO